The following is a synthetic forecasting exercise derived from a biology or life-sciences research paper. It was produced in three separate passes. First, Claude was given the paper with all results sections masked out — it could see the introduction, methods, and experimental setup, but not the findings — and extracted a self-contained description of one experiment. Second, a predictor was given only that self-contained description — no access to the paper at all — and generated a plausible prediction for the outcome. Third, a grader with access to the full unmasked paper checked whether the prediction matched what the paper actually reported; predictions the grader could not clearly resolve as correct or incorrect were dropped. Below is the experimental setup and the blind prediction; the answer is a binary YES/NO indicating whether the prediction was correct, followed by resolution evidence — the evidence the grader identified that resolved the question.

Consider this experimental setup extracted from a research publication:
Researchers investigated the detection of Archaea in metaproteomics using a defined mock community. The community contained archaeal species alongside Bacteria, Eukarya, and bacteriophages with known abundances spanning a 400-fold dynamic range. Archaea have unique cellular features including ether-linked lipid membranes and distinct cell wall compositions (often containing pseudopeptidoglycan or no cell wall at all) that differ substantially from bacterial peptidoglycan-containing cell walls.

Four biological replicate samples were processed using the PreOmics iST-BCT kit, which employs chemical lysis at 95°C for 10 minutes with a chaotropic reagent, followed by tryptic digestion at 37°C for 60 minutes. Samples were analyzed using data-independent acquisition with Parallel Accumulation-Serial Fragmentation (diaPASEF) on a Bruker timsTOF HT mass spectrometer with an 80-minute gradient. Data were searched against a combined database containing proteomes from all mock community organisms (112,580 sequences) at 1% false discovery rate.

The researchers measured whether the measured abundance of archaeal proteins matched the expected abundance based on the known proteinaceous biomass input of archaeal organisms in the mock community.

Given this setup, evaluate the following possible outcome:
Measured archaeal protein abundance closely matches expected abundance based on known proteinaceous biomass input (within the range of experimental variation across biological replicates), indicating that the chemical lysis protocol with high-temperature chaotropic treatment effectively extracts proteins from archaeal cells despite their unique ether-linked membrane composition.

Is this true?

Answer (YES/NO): YES